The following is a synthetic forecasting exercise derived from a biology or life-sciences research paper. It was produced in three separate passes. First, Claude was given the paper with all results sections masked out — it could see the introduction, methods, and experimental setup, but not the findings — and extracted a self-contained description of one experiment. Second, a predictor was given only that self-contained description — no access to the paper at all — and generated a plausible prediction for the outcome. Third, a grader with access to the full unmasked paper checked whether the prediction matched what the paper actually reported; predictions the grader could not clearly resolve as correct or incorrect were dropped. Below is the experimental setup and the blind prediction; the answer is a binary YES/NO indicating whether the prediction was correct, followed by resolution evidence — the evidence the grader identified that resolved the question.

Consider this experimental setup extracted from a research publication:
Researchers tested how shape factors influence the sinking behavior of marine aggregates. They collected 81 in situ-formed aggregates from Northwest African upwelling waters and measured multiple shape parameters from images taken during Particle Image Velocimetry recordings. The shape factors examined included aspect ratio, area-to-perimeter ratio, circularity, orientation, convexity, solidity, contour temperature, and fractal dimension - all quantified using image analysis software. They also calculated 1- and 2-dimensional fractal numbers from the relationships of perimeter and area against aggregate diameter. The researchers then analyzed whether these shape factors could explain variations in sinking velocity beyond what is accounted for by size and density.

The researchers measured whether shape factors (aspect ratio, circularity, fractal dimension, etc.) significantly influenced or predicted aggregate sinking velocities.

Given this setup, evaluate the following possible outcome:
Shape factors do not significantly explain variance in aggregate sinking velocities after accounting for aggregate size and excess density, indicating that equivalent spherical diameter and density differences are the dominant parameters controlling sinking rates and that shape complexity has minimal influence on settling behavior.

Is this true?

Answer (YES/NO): YES